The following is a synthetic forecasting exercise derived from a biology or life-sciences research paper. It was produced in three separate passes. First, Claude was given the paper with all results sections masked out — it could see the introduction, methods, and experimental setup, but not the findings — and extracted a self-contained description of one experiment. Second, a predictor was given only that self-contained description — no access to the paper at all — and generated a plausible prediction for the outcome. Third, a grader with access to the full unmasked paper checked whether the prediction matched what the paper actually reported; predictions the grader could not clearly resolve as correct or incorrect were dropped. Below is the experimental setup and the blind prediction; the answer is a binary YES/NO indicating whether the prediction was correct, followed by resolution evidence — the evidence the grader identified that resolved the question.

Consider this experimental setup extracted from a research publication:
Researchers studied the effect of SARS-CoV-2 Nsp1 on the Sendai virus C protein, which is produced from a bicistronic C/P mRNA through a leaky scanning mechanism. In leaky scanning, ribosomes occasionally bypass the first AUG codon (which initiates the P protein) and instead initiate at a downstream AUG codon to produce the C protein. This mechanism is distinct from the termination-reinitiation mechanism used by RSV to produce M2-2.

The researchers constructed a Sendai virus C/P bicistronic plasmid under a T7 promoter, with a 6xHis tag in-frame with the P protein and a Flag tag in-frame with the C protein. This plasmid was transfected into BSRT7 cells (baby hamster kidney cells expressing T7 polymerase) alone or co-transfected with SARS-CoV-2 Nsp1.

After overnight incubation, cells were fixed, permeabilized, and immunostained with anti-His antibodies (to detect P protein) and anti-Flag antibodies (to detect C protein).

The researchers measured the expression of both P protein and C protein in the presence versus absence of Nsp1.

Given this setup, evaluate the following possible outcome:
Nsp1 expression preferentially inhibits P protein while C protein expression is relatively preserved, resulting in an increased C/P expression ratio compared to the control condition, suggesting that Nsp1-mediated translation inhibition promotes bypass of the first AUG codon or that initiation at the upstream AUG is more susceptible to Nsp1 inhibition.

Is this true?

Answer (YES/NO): NO